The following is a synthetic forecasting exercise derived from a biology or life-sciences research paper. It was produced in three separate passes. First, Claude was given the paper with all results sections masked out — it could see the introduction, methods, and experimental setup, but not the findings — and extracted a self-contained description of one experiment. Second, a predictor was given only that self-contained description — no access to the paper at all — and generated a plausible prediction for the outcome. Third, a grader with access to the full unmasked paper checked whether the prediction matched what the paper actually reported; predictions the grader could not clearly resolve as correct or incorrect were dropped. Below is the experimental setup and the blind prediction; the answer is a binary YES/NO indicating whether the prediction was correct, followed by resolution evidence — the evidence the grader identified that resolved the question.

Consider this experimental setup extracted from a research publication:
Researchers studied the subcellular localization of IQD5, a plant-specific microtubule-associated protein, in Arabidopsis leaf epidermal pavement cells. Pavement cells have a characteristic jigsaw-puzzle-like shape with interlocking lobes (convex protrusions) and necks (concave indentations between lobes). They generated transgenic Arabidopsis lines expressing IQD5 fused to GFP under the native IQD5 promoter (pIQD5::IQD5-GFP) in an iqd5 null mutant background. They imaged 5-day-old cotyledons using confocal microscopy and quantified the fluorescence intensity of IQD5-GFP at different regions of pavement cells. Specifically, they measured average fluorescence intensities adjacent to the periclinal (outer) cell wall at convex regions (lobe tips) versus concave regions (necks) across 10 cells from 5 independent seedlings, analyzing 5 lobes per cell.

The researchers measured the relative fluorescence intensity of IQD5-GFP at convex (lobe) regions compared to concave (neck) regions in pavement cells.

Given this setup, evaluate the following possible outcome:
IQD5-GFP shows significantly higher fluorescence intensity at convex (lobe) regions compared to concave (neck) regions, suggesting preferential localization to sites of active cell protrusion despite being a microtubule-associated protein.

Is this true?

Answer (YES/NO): YES